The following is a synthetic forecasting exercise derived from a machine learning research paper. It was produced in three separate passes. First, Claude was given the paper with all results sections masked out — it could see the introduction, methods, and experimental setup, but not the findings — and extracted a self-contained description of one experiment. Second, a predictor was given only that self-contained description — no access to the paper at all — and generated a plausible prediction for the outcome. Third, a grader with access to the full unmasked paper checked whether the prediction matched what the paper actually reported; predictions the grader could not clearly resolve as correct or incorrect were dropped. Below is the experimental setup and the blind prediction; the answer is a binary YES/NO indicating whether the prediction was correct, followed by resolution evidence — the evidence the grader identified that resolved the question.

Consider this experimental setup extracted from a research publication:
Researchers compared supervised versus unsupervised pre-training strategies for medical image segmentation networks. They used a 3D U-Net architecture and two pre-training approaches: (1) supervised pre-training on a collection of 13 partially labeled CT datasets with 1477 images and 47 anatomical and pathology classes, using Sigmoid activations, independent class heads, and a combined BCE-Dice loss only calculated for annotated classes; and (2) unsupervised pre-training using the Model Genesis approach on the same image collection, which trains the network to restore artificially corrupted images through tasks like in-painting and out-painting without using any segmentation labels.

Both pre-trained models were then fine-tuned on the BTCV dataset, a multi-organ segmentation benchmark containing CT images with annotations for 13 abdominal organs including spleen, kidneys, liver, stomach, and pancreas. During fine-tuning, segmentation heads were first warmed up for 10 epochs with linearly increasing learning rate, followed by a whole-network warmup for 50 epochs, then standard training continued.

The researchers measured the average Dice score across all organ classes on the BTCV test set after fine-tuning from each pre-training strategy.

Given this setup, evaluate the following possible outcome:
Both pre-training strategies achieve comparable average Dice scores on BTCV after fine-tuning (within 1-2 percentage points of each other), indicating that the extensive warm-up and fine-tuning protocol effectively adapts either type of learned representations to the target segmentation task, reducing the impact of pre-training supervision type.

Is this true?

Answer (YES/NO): YES